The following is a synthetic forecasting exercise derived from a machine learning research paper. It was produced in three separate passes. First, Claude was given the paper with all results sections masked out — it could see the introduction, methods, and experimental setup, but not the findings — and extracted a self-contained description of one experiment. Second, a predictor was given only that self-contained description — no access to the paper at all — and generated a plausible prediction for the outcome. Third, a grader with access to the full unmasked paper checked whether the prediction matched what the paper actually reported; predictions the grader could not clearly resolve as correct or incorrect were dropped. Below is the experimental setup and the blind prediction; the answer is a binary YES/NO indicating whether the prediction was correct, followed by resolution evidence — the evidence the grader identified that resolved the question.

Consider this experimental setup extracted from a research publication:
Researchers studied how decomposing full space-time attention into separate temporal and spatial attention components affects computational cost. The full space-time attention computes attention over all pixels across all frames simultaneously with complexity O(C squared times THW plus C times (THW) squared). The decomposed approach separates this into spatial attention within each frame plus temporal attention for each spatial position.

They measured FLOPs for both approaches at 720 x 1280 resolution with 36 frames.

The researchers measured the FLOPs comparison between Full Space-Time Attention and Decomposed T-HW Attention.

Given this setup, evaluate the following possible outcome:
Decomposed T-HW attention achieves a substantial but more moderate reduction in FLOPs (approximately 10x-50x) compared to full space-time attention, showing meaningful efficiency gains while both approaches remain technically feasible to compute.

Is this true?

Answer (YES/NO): NO